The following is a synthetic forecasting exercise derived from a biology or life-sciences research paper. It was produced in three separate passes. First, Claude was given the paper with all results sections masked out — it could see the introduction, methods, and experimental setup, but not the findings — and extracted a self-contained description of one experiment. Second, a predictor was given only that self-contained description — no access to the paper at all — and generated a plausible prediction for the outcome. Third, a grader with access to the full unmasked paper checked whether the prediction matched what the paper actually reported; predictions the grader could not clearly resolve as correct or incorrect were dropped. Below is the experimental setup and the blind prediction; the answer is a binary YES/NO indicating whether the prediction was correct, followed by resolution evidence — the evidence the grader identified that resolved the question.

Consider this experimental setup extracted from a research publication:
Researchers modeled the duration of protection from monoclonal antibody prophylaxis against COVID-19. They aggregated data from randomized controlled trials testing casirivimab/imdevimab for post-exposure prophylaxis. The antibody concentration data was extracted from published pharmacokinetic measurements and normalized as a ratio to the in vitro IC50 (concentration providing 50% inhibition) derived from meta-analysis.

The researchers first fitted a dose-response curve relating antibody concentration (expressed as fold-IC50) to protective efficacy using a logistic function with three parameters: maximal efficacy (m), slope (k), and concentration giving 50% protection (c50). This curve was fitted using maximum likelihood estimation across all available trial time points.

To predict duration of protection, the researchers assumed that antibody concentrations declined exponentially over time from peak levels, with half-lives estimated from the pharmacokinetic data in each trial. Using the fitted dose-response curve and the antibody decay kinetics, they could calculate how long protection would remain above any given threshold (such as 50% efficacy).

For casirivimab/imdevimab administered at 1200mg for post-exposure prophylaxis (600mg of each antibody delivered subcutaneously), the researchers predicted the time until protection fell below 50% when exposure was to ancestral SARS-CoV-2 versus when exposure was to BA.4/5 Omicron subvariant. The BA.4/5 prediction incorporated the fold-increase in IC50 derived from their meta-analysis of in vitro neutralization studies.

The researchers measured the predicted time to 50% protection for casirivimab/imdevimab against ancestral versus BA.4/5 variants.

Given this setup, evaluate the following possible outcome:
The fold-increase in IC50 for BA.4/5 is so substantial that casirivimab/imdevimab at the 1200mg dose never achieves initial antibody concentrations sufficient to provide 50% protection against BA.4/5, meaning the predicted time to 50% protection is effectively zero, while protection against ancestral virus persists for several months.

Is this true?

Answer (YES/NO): YES